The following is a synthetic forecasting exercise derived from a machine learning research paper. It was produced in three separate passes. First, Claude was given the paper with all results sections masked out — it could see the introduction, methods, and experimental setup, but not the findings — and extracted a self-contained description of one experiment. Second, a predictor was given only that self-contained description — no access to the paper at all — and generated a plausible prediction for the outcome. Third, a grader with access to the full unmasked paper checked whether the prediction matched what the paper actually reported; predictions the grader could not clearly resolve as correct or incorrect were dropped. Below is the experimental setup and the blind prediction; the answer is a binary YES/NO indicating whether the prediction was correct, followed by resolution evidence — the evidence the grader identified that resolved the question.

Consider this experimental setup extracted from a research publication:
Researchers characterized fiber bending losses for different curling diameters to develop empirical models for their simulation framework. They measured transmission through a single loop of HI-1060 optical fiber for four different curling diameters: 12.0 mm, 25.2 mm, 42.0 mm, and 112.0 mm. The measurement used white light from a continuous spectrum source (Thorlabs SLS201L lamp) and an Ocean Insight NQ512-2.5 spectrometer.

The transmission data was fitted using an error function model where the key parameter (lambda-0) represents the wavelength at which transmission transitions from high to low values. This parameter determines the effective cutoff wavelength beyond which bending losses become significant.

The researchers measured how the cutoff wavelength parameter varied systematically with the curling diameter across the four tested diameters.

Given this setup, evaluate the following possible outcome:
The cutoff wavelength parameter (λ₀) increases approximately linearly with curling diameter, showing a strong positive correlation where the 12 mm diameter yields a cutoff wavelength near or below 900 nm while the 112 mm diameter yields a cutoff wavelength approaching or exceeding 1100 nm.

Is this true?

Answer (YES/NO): NO